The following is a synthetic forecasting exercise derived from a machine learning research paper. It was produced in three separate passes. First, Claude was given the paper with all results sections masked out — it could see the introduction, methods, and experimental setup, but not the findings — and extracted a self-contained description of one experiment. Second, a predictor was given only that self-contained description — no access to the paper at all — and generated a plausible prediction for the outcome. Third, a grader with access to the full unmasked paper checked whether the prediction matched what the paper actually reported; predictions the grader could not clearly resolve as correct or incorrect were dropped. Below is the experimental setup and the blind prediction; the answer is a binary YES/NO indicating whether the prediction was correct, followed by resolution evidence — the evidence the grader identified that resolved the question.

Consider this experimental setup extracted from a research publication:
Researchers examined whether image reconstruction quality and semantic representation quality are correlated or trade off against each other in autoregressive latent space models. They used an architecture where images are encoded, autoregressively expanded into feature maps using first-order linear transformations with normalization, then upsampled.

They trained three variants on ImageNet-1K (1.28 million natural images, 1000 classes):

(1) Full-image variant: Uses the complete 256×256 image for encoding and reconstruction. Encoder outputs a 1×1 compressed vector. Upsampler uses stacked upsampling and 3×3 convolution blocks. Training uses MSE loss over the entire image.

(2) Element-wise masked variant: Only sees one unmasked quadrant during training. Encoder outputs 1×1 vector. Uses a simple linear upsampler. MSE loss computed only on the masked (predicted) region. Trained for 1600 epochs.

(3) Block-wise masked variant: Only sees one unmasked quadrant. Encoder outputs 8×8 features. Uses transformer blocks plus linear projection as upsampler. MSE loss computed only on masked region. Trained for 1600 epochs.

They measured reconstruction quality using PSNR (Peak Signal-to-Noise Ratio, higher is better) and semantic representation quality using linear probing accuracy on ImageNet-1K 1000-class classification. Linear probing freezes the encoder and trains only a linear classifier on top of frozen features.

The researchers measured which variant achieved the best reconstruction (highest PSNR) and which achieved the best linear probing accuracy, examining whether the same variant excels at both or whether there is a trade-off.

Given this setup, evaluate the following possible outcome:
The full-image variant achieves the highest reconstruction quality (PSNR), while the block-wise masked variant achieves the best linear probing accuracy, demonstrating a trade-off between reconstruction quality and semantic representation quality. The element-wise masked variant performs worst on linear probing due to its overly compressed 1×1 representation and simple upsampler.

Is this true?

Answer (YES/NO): NO